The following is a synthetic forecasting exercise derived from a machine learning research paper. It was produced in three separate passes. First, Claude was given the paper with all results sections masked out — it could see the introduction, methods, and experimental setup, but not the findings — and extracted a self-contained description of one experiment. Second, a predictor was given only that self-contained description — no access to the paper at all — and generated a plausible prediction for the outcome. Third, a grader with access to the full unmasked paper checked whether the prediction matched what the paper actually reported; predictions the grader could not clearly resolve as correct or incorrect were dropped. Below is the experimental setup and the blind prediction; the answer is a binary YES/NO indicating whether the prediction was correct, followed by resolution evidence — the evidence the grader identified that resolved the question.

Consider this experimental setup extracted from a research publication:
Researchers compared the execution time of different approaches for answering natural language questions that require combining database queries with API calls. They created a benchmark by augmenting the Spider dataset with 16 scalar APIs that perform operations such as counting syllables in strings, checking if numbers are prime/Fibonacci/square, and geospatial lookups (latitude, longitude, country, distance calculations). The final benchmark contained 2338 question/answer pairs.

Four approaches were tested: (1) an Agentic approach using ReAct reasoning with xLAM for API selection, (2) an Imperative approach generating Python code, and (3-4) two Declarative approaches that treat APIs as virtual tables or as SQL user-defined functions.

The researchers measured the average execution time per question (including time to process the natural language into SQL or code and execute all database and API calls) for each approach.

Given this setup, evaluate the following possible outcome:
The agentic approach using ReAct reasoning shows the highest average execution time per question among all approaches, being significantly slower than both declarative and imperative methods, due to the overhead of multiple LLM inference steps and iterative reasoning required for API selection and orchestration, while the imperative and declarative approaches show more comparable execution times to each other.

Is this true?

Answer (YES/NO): YES